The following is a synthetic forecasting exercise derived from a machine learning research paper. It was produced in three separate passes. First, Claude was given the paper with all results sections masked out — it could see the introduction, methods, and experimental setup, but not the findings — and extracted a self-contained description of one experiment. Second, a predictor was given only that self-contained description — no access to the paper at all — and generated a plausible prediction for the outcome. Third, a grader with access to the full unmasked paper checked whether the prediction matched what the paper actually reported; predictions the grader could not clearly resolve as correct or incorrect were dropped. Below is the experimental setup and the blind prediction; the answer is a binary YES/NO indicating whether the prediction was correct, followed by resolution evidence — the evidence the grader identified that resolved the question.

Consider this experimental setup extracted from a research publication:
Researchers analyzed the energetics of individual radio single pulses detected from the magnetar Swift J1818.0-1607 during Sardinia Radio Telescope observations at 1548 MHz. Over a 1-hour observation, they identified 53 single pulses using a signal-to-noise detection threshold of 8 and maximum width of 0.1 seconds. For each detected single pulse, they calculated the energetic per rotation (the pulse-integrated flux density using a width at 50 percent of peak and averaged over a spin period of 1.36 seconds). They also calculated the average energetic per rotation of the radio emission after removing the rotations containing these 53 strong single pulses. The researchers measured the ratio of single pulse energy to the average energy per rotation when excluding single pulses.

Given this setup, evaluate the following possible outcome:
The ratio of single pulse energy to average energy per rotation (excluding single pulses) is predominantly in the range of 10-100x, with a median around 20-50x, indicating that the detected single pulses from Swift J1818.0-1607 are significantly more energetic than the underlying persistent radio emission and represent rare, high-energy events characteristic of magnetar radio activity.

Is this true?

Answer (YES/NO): NO